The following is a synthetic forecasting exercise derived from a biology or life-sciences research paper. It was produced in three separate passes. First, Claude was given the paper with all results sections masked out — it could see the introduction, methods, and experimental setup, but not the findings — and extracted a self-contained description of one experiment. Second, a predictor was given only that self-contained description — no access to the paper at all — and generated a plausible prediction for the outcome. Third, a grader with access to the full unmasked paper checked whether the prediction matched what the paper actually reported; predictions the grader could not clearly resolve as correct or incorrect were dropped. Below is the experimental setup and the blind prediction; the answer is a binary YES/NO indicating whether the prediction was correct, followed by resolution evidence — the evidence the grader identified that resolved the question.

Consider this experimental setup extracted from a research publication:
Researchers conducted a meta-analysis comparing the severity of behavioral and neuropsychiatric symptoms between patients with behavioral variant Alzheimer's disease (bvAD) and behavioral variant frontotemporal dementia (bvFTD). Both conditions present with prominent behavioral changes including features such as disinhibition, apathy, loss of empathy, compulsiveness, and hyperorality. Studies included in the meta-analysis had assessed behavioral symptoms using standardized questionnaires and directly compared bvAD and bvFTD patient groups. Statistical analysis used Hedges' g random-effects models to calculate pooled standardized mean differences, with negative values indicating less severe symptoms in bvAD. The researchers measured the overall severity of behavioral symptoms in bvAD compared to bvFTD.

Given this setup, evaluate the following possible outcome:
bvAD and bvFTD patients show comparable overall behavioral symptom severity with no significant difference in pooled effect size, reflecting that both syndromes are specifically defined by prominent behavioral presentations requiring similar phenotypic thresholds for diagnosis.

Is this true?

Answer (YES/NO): NO